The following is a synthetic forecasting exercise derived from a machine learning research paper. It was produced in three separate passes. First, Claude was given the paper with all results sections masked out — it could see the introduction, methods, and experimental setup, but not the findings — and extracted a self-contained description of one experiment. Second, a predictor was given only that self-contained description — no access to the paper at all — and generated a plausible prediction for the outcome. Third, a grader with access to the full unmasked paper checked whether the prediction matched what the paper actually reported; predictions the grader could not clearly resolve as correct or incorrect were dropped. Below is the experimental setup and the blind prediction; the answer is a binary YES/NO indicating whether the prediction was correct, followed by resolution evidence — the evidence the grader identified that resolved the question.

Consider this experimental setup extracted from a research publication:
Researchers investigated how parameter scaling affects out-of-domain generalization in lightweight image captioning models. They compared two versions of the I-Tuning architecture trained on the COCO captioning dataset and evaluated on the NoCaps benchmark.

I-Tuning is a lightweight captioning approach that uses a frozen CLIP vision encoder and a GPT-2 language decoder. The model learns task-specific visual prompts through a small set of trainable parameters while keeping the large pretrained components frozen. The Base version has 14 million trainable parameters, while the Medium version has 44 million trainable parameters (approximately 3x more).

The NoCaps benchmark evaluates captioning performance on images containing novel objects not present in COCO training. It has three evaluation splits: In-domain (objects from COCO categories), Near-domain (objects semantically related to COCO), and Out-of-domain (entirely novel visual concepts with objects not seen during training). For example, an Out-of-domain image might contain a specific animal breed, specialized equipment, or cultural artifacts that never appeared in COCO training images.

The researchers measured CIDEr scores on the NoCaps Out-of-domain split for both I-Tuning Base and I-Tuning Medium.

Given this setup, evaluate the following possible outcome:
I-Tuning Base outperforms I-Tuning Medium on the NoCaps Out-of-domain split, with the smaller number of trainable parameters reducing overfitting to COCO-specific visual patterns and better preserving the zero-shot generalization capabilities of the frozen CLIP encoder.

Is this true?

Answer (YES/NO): NO